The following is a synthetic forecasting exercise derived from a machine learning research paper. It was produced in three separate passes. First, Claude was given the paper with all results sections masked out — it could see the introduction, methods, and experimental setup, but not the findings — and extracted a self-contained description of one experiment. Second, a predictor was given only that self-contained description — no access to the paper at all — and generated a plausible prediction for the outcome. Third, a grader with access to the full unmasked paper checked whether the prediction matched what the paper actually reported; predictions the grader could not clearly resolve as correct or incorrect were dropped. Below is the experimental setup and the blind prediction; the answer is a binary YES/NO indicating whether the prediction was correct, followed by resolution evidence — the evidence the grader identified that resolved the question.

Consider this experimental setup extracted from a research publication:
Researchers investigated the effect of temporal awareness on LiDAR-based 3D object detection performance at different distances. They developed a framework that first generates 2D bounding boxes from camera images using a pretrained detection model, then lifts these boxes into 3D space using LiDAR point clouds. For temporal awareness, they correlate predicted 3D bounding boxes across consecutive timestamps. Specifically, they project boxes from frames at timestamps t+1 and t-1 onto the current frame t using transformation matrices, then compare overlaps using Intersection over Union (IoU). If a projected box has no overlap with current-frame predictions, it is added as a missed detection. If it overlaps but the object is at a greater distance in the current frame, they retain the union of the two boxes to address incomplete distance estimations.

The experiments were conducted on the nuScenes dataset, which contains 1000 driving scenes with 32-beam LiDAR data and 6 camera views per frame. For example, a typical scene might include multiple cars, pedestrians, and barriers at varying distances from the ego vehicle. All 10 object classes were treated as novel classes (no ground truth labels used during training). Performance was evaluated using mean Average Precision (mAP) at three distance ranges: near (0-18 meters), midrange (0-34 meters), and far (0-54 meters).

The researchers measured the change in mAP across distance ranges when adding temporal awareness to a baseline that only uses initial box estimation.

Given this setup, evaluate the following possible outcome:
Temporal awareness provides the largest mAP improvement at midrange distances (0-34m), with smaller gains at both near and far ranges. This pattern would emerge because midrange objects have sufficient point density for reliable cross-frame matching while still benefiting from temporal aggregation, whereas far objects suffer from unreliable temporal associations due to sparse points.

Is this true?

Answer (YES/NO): YES